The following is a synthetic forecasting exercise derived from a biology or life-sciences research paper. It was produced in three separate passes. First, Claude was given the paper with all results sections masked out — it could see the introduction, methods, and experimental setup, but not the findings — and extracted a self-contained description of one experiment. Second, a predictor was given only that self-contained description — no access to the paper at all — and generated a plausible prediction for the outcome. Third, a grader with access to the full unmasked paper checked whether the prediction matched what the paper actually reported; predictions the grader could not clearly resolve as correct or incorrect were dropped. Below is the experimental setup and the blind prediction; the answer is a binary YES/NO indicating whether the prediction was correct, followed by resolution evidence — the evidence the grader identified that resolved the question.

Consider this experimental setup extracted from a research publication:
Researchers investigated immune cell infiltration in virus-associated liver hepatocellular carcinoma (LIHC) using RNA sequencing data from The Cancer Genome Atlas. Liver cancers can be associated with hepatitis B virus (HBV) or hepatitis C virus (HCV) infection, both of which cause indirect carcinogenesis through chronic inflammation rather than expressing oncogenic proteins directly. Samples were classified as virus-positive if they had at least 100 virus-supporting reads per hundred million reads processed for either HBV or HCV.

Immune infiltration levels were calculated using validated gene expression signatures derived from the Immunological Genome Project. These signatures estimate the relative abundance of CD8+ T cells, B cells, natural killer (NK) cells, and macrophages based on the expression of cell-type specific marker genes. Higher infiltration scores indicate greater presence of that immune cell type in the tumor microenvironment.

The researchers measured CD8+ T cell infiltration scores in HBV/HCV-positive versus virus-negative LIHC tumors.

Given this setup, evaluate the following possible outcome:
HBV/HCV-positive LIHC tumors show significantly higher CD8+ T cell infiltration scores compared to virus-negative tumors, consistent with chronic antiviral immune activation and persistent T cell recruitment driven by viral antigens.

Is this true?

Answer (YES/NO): NO